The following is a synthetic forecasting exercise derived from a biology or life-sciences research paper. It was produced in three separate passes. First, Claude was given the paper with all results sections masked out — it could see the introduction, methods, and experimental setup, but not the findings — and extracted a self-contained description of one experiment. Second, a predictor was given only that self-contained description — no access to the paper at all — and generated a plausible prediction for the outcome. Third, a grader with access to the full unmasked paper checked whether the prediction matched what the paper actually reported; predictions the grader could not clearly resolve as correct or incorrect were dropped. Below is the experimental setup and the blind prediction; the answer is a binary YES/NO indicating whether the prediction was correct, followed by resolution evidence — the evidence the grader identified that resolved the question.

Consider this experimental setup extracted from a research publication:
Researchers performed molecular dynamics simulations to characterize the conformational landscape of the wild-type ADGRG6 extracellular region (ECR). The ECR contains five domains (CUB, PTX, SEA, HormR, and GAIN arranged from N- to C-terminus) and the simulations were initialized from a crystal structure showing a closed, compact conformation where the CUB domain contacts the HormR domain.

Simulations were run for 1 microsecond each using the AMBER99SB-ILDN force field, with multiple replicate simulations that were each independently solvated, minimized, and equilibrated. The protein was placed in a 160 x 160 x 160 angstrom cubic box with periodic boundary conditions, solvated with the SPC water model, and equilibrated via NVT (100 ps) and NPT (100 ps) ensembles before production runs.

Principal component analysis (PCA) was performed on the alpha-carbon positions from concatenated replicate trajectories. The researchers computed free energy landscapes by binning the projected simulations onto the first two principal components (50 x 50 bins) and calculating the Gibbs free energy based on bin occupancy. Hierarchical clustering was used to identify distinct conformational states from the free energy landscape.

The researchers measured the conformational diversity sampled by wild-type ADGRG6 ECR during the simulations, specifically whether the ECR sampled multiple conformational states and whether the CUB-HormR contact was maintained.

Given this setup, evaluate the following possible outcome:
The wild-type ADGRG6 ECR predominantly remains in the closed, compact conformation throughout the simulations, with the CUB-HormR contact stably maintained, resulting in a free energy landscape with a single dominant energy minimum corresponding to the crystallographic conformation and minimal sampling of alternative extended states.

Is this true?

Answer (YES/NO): NO